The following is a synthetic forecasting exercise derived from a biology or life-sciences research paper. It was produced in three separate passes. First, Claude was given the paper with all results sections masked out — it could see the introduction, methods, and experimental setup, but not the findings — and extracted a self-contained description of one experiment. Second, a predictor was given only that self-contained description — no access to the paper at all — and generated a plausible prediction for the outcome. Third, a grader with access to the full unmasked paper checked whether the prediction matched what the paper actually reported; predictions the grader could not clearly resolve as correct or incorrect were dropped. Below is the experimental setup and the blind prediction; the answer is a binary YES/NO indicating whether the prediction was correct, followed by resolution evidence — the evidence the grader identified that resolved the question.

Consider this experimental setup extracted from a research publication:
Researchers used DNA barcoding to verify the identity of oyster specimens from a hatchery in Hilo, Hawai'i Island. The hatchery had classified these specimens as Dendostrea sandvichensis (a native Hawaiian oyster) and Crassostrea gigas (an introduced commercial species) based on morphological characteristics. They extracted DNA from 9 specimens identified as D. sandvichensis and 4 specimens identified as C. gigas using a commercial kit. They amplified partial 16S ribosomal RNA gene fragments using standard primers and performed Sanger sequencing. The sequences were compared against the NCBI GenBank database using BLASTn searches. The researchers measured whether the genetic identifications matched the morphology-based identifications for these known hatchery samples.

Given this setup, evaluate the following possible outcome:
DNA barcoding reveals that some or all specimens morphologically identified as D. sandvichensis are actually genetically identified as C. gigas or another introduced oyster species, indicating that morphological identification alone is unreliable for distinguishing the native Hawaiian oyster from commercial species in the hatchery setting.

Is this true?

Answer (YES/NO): NO